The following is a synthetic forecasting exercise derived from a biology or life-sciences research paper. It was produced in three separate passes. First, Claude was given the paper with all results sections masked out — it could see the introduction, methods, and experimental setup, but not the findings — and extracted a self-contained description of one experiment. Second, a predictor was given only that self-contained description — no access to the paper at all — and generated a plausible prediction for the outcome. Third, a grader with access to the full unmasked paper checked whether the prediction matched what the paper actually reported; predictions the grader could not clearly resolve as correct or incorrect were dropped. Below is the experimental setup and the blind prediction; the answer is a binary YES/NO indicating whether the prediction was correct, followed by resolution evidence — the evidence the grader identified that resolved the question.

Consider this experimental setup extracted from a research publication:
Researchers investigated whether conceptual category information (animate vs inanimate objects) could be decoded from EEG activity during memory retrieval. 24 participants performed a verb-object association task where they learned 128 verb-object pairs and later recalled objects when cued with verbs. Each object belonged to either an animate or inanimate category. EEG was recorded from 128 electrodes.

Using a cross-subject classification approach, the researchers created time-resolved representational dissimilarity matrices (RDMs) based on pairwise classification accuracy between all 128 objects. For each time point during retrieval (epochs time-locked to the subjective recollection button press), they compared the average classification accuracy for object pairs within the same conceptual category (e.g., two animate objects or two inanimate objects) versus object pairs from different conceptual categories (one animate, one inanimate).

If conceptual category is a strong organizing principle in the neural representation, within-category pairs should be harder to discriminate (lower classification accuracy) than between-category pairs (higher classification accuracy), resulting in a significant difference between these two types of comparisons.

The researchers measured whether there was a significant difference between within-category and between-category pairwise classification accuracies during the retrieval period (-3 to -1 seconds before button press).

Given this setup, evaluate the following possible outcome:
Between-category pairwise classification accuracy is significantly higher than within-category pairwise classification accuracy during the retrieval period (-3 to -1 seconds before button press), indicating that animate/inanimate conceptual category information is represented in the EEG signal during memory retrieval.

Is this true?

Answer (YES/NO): YES